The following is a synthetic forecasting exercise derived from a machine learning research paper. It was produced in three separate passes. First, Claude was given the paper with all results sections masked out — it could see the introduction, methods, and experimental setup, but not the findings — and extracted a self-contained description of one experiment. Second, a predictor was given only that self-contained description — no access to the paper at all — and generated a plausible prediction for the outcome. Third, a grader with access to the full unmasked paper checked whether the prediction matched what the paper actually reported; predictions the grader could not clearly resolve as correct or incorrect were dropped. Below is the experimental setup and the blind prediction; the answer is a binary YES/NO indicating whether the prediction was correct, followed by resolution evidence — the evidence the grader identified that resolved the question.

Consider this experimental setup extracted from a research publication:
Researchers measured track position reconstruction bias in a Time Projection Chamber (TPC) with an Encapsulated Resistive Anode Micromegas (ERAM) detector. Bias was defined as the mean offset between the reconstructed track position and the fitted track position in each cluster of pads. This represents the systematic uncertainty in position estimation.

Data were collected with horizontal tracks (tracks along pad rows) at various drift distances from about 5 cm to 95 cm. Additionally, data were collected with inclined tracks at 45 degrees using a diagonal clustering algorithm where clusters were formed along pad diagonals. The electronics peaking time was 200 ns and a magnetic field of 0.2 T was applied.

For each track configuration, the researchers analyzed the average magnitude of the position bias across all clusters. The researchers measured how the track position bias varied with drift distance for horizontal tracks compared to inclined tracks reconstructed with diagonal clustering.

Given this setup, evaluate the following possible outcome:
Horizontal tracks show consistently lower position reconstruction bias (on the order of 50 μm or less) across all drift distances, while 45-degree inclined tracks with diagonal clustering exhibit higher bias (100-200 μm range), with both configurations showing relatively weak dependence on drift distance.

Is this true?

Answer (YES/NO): NO